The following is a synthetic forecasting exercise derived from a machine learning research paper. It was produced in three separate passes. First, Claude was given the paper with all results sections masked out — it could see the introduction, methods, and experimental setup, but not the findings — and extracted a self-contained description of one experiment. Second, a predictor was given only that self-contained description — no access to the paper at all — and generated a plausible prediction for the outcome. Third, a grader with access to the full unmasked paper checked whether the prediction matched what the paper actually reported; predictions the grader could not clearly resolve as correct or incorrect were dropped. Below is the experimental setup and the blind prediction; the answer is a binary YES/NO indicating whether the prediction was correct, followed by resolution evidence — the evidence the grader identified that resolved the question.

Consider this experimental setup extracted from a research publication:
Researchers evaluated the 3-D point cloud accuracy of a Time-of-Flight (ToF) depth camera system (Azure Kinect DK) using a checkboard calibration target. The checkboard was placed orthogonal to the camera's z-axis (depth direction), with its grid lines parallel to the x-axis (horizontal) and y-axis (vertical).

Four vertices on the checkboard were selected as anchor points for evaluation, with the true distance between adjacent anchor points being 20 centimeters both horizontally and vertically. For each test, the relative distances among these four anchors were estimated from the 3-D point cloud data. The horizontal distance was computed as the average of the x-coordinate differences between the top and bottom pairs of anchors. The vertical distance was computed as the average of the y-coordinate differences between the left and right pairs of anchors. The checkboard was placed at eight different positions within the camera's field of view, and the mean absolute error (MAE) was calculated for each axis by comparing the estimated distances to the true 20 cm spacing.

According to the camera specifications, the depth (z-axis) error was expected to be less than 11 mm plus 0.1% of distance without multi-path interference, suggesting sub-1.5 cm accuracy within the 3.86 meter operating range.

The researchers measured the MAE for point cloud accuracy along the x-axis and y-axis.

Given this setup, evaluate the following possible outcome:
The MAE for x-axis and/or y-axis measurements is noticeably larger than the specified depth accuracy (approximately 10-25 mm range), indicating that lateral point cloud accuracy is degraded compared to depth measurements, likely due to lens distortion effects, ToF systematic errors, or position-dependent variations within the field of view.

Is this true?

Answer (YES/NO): NO